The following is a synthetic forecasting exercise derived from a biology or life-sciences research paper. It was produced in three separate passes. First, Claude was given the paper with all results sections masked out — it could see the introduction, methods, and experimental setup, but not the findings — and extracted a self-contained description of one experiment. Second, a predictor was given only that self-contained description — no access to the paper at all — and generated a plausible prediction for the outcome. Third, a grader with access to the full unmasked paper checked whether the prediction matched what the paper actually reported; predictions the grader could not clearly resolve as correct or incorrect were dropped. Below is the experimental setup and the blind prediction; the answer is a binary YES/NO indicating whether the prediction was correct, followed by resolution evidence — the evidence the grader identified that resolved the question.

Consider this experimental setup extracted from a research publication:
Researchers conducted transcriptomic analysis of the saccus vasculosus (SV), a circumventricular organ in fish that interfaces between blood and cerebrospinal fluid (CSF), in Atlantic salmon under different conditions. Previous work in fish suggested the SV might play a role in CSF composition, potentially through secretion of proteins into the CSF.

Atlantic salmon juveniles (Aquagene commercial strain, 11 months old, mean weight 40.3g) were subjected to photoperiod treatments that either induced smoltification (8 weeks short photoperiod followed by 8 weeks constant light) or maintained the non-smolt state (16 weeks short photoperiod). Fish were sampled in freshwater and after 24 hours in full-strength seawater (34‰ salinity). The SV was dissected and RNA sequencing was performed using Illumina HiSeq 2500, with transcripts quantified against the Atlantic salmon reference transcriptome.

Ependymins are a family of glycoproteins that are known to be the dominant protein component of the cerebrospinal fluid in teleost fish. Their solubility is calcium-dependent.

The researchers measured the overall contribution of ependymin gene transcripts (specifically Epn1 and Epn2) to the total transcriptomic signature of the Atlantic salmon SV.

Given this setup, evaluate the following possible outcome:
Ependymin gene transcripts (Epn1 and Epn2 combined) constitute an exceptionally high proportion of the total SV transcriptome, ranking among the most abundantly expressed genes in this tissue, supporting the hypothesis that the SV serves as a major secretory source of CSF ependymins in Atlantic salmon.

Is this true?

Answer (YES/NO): YES